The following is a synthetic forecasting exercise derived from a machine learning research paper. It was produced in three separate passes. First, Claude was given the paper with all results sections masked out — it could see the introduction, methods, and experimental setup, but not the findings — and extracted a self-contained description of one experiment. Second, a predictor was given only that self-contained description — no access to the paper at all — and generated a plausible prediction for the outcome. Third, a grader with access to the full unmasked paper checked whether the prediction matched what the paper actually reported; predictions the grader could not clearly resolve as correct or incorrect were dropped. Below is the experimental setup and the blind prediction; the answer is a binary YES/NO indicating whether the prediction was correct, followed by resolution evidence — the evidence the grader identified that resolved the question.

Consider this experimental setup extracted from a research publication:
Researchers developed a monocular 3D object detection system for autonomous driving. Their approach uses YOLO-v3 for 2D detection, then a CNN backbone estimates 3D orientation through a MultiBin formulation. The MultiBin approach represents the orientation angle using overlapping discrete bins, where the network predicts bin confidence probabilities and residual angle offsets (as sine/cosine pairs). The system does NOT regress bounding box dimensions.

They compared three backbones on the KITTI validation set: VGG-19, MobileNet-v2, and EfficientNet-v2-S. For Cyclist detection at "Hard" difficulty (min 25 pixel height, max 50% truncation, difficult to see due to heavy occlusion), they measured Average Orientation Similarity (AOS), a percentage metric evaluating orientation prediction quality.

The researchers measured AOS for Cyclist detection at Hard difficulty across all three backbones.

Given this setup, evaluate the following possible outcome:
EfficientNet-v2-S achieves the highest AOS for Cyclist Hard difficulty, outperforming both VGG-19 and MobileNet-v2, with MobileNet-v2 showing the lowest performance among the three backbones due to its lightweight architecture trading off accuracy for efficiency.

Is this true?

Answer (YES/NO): NO